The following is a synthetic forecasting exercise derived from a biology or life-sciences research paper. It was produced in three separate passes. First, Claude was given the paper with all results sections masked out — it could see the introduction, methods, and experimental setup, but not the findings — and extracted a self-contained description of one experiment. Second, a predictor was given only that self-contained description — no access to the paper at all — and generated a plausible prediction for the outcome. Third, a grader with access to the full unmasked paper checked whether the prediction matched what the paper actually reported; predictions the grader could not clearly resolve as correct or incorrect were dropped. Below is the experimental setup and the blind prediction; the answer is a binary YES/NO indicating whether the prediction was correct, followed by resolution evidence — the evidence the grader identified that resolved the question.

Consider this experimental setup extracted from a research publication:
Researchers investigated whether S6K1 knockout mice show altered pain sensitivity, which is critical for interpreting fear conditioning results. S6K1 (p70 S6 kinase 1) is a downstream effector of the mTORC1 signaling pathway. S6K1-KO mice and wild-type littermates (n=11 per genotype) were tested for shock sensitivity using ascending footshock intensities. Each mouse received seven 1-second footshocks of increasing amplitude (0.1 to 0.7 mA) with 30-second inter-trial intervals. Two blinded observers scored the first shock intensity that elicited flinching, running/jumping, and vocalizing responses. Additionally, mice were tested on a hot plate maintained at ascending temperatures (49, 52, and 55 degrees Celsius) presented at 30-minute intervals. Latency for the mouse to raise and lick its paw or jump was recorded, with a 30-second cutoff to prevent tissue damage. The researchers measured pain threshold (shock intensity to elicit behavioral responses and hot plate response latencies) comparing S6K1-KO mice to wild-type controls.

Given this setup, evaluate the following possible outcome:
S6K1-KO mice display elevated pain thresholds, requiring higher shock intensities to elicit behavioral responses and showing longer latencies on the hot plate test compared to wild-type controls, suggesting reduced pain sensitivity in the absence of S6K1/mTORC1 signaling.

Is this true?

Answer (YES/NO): NO